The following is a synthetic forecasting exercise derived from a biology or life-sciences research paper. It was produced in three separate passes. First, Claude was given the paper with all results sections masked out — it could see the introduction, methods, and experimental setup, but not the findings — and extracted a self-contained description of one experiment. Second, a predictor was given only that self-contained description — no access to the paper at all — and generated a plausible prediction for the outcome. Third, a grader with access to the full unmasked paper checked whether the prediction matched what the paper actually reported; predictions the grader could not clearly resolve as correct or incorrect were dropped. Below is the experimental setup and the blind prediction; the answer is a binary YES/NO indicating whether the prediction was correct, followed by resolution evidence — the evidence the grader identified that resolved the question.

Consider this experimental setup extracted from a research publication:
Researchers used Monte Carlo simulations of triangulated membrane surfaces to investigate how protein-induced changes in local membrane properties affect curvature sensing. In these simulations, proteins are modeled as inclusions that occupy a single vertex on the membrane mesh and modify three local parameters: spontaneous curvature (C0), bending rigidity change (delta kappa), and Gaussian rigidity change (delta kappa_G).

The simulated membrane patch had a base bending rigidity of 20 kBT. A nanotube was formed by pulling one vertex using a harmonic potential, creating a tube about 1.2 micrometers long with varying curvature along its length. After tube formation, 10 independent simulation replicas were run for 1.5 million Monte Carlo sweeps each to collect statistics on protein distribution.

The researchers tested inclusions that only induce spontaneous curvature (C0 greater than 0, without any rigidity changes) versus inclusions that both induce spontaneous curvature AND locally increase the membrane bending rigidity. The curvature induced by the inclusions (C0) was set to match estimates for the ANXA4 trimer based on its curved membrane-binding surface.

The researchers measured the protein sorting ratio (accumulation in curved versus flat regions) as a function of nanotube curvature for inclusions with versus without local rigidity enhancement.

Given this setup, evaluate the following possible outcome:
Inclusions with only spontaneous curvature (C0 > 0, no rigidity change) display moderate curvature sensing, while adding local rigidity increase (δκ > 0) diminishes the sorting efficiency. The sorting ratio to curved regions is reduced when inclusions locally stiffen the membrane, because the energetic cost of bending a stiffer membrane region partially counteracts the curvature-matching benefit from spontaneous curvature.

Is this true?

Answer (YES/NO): YES